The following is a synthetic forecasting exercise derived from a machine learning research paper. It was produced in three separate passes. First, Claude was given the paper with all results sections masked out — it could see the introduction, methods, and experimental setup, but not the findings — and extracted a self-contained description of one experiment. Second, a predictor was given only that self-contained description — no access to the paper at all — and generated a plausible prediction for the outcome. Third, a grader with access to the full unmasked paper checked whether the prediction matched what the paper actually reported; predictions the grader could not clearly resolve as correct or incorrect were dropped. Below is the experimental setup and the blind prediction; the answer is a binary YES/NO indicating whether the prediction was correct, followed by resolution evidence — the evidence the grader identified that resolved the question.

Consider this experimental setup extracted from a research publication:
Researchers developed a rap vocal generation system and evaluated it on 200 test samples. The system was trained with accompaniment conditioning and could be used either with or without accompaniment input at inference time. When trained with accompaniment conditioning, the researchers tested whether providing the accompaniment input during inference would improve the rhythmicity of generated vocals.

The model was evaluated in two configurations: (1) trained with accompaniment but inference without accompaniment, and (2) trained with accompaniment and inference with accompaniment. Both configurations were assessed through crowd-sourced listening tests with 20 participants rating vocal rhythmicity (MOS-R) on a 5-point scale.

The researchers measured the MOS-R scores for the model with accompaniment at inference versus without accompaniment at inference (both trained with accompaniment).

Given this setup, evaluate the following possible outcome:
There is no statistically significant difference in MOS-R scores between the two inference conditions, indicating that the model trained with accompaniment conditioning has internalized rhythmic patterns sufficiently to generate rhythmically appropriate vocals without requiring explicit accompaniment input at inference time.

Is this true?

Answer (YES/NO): NO